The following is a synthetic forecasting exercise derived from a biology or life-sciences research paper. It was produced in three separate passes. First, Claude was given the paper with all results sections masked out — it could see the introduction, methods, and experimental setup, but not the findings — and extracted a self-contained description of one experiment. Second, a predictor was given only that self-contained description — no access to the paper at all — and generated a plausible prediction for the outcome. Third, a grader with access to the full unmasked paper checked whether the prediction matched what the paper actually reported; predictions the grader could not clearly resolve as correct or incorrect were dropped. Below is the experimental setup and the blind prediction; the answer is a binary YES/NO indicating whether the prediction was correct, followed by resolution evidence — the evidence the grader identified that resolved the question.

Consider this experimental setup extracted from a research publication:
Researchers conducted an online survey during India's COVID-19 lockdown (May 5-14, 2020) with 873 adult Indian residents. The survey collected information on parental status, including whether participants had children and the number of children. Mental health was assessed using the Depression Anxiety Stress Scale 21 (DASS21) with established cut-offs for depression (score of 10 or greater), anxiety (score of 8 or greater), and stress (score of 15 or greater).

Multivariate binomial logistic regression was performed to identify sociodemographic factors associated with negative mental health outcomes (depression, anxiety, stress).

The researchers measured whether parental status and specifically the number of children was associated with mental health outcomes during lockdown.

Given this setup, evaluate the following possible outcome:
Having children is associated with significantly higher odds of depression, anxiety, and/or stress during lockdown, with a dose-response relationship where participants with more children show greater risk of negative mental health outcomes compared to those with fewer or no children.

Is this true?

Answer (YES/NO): NO